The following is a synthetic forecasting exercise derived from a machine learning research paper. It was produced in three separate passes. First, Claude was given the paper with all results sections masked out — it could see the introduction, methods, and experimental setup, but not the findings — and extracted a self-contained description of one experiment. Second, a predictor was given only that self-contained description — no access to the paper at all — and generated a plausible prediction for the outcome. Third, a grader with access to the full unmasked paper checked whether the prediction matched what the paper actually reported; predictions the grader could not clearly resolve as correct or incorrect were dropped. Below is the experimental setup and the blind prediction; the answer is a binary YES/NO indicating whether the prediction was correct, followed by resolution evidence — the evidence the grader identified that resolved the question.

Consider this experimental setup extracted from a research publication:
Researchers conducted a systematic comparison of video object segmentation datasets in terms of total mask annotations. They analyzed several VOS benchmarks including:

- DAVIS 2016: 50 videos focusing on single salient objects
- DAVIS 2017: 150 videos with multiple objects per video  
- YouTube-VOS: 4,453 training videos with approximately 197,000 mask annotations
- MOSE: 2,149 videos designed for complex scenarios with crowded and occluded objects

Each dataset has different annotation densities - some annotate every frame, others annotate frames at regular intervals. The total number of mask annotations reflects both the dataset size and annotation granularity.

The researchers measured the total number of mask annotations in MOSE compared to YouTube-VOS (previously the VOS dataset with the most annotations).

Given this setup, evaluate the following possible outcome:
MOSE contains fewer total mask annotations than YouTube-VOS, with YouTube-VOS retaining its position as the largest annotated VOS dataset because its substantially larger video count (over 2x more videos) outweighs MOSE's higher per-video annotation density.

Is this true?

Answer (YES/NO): NO